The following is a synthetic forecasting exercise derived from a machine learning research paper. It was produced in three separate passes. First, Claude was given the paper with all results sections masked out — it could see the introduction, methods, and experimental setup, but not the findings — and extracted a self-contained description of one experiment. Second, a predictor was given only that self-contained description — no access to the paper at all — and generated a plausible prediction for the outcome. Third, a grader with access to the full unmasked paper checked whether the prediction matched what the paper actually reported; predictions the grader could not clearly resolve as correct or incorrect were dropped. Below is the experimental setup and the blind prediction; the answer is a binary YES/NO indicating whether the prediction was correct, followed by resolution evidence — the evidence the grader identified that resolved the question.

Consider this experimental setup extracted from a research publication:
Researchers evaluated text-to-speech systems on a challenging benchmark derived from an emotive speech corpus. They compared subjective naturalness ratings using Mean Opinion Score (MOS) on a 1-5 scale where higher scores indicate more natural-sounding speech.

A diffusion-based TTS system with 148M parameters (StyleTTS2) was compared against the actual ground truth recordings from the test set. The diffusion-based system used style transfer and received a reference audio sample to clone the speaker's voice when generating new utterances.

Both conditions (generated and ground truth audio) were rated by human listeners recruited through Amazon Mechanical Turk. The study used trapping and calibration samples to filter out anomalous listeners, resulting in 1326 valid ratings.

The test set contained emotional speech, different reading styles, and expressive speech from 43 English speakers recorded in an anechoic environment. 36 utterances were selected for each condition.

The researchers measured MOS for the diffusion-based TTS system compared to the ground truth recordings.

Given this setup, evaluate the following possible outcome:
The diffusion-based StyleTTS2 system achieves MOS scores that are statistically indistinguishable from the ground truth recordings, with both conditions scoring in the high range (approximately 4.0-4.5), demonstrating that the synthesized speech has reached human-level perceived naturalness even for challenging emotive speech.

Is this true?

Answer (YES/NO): NO